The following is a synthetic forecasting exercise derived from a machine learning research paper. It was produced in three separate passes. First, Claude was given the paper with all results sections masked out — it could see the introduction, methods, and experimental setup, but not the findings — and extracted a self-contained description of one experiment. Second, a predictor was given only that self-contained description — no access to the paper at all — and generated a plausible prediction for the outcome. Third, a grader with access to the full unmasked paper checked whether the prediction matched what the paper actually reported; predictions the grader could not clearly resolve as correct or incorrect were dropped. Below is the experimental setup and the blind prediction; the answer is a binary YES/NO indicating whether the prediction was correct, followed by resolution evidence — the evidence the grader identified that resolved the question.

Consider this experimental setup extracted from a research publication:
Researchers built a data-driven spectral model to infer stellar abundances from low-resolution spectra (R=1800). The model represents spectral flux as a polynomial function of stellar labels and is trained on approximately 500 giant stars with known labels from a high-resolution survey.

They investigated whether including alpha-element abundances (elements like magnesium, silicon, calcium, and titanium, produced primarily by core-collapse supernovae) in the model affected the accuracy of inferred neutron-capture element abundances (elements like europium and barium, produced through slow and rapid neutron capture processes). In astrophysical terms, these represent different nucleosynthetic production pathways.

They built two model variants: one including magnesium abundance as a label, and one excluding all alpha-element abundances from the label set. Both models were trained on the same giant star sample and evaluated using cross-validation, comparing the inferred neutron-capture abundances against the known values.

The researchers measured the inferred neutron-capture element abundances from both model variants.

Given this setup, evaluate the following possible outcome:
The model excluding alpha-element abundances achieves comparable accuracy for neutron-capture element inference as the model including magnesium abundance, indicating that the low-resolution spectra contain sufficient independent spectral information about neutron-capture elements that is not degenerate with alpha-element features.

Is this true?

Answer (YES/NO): NO